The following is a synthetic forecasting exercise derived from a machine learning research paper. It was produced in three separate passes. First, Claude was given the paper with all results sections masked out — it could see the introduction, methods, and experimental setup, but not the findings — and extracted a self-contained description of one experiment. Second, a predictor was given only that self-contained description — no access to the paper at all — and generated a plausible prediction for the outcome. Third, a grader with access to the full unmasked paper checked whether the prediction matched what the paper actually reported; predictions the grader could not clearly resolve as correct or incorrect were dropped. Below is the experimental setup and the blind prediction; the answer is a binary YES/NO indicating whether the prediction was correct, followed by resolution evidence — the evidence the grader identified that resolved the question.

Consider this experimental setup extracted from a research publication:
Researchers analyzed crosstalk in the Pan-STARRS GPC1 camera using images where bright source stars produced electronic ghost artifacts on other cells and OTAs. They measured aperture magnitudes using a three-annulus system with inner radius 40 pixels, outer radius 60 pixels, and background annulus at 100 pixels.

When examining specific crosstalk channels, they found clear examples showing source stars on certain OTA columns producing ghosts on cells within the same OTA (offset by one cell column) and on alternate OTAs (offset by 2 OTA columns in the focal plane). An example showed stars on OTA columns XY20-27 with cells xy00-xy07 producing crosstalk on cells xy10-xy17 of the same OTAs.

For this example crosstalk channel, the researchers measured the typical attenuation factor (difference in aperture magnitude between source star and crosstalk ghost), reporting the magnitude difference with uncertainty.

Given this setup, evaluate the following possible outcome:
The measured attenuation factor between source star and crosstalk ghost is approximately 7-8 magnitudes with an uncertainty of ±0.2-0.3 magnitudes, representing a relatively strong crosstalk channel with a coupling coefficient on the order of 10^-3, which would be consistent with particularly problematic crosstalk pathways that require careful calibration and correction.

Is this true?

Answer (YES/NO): NO